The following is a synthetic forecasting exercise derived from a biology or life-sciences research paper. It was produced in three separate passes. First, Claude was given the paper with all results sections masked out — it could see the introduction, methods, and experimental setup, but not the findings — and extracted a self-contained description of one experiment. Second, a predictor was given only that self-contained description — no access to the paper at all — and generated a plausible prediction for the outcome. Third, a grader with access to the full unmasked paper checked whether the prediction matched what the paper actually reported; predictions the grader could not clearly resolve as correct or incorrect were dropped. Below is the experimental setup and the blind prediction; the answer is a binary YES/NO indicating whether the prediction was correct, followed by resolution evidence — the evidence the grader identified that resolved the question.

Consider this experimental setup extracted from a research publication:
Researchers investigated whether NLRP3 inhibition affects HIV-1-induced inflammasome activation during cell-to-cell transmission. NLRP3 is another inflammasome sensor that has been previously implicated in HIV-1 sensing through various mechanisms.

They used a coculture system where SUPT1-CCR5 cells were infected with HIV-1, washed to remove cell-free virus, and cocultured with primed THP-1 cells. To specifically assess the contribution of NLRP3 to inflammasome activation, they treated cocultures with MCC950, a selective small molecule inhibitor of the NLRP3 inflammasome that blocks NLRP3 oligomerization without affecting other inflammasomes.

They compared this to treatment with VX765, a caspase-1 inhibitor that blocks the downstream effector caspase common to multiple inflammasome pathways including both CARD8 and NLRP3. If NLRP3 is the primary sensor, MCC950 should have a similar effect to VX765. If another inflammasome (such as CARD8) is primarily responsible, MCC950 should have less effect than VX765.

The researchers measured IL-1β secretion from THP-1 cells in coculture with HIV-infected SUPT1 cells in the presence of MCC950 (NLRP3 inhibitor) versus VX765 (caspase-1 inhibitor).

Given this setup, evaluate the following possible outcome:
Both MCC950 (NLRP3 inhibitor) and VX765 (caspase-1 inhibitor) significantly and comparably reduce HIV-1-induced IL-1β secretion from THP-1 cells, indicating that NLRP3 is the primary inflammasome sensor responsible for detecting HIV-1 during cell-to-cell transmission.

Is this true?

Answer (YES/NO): NO